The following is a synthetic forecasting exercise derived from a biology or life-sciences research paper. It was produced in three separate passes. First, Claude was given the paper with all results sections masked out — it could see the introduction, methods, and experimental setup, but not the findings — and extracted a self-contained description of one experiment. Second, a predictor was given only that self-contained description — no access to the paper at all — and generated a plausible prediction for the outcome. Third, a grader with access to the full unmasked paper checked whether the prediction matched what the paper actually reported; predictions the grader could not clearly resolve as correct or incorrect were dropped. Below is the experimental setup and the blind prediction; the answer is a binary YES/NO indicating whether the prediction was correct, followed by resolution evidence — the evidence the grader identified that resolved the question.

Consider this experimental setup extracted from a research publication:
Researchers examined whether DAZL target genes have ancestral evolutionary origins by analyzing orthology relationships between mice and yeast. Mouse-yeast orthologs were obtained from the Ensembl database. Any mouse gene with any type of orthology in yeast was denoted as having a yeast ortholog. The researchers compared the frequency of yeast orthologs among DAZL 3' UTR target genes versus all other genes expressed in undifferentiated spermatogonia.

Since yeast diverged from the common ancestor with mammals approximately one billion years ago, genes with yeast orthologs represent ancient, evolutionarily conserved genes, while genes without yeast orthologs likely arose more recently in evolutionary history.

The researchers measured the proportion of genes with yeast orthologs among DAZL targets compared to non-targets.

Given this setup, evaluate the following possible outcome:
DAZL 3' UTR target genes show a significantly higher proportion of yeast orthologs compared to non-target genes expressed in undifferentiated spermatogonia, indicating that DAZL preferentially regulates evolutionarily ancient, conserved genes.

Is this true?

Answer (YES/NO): YES